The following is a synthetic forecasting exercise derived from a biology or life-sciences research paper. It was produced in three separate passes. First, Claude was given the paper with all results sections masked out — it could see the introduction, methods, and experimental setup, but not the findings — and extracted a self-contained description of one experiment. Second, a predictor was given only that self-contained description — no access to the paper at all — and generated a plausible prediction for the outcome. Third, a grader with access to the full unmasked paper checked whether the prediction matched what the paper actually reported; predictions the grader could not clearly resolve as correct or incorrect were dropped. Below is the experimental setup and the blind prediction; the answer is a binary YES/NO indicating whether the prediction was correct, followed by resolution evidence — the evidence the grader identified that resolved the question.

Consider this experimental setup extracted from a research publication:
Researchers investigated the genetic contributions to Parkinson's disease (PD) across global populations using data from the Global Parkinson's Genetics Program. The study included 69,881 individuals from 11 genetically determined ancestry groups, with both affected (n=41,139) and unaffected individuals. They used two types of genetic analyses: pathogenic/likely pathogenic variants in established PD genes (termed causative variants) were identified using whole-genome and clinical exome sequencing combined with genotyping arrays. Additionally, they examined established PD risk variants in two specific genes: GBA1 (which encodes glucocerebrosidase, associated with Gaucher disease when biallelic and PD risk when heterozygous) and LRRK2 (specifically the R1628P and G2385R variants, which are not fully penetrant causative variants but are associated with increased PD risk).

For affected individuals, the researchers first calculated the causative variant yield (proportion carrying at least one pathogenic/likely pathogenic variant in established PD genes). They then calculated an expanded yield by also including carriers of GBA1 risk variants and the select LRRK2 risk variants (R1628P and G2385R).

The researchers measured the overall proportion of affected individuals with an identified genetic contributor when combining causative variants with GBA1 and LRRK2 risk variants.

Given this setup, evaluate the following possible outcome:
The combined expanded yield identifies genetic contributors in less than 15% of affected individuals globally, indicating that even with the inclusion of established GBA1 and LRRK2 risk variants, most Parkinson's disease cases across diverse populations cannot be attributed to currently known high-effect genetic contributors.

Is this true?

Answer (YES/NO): YES